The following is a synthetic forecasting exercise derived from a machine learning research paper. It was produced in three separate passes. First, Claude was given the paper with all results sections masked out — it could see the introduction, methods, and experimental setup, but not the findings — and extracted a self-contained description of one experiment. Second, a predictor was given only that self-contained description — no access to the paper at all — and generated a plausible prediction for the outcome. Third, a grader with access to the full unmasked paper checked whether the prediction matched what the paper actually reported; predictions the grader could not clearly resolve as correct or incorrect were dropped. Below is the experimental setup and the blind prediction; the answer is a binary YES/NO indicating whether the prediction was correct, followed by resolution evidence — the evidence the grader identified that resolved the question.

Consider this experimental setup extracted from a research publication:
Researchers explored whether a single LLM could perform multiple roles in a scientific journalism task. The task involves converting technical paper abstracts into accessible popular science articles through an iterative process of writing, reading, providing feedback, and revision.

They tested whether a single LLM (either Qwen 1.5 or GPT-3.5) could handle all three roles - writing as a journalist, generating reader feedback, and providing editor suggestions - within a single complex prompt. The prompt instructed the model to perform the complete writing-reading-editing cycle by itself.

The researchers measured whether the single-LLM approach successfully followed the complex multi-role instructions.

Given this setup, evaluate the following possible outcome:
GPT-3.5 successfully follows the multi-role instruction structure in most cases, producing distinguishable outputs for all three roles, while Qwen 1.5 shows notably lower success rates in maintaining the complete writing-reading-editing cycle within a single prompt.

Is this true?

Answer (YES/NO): NO